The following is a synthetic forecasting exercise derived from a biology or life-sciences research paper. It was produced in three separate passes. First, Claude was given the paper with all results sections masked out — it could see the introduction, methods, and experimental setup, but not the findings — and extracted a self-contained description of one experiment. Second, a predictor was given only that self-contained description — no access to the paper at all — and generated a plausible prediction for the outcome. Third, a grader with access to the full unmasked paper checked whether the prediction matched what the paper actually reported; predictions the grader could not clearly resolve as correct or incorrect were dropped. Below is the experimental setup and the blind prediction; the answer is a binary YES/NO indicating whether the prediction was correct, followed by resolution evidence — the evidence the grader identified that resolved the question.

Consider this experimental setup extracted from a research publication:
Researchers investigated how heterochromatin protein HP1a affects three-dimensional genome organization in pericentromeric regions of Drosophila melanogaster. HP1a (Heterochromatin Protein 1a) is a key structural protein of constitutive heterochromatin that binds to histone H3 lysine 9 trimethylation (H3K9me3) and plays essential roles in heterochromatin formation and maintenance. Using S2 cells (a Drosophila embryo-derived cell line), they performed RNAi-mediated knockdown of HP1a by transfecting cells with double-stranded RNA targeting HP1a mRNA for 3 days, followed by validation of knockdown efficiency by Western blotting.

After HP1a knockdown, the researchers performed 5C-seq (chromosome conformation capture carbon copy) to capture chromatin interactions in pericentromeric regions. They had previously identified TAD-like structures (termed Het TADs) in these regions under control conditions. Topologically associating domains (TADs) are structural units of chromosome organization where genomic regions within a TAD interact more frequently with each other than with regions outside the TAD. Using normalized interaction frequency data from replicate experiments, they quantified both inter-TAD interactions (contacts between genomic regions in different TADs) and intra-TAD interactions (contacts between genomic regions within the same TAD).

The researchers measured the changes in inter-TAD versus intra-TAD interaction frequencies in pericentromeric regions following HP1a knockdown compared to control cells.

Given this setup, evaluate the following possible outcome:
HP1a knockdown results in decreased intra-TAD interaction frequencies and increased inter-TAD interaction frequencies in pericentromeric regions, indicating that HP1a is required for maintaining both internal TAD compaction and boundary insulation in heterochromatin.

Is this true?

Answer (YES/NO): NO